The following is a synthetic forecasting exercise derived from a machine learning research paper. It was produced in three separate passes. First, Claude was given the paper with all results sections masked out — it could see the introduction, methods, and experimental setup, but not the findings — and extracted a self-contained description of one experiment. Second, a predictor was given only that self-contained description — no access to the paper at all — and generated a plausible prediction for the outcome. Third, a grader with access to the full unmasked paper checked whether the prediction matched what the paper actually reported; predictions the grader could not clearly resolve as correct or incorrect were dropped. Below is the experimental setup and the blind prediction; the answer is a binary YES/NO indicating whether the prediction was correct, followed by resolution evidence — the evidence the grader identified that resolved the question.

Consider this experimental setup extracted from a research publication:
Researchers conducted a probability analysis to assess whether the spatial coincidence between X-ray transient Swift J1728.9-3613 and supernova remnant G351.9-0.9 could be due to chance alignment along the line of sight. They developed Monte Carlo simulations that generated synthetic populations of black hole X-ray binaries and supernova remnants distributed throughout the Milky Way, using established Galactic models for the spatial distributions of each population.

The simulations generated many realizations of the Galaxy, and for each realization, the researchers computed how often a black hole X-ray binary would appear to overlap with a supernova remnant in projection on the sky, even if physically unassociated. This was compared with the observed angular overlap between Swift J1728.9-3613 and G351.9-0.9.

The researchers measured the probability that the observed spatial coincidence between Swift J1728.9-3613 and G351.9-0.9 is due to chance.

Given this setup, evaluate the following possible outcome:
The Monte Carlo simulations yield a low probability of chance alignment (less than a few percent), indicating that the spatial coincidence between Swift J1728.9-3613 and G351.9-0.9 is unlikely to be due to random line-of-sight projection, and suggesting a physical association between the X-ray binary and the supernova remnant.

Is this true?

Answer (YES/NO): YES